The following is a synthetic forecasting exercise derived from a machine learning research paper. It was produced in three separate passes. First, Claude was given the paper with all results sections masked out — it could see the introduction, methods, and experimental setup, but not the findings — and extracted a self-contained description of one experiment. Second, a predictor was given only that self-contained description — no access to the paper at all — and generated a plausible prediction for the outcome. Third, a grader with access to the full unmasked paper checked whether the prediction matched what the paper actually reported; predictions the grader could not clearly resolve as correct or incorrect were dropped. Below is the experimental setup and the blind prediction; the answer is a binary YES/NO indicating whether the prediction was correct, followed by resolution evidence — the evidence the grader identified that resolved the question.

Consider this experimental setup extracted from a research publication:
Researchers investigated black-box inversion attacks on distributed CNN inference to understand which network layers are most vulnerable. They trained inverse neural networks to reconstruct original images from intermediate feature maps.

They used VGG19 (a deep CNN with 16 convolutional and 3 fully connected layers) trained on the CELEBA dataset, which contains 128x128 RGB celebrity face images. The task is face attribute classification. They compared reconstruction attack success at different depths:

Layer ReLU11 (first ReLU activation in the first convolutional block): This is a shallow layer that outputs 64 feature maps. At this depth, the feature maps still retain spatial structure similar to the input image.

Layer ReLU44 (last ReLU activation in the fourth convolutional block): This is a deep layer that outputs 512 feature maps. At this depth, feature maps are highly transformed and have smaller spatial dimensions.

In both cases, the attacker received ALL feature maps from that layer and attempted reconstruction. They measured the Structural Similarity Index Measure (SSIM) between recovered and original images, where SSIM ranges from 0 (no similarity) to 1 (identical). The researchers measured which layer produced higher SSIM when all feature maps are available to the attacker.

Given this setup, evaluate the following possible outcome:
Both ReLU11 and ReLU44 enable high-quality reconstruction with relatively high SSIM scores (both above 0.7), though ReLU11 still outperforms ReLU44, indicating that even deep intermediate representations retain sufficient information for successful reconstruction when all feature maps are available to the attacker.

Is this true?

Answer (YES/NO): NO